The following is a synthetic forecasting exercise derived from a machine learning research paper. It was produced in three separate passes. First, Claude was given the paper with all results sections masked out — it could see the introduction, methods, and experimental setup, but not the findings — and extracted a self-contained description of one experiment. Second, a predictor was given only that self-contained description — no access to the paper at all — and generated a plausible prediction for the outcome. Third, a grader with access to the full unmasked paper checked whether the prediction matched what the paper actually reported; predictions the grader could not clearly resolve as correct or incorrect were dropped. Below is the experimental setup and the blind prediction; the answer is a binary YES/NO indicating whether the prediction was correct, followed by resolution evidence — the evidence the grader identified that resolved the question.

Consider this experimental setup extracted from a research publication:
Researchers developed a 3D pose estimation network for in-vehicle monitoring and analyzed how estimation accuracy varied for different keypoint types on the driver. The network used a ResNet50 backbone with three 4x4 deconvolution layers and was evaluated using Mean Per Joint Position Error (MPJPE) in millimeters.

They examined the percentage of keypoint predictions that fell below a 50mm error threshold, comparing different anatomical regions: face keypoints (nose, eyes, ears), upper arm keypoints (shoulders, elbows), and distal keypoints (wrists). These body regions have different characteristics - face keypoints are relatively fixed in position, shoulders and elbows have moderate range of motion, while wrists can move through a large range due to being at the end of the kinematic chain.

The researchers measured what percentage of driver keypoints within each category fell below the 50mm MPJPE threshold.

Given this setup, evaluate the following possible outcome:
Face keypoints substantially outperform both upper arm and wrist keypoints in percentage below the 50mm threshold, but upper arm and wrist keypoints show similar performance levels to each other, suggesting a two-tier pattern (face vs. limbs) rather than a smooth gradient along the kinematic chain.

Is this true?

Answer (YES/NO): NO